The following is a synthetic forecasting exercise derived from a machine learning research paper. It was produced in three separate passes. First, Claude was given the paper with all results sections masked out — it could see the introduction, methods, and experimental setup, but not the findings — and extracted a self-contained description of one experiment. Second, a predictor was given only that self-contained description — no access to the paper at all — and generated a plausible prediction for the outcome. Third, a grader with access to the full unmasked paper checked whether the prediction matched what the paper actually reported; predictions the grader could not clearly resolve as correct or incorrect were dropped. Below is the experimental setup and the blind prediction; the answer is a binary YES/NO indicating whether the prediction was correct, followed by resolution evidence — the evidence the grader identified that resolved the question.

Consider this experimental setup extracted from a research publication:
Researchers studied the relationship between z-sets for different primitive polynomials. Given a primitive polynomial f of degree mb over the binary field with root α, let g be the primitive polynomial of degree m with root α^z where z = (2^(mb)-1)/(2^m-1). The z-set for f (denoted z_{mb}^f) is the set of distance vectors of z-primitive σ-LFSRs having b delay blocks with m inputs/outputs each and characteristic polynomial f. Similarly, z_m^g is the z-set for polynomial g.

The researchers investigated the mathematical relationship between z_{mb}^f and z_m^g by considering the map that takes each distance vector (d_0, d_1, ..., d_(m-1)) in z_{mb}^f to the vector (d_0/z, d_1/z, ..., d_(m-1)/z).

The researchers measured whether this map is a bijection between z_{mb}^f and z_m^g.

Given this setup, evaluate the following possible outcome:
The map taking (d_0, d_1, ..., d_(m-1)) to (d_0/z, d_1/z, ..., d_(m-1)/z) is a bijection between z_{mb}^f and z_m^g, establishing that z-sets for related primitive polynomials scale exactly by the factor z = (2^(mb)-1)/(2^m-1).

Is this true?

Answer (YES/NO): YES